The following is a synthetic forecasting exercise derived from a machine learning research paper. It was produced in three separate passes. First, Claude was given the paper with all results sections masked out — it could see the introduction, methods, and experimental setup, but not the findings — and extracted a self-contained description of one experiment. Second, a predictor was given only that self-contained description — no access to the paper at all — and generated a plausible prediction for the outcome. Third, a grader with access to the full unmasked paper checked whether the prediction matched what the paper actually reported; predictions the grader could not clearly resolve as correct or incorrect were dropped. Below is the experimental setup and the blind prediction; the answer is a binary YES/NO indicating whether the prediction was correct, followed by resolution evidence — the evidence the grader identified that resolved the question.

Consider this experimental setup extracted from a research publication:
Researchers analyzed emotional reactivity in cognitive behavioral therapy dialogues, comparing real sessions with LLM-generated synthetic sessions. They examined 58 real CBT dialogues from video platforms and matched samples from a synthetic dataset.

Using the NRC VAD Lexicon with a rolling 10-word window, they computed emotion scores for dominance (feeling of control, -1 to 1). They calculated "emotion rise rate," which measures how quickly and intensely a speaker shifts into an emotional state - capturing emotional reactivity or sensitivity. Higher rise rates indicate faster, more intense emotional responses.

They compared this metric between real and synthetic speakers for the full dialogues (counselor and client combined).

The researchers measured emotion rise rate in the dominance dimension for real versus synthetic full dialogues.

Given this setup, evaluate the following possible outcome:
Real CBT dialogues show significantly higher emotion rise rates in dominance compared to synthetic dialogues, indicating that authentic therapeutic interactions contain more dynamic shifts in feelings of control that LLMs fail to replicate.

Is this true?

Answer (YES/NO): NO